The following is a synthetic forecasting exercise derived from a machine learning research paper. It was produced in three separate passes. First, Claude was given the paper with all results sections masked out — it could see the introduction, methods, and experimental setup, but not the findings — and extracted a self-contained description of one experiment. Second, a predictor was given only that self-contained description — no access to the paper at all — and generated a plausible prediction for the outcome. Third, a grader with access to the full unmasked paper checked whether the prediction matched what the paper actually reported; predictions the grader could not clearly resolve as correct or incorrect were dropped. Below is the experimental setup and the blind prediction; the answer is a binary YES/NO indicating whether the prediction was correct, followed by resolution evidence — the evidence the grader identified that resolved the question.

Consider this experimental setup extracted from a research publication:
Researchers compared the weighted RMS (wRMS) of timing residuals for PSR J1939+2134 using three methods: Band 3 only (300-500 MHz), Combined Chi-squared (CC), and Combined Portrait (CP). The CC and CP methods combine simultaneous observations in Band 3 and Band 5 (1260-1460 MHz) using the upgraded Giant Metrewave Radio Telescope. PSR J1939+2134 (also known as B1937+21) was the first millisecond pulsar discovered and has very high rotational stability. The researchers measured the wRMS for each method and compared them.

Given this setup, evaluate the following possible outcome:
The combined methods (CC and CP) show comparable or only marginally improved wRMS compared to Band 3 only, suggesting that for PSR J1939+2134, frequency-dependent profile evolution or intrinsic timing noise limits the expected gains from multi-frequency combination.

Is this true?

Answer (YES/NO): NO